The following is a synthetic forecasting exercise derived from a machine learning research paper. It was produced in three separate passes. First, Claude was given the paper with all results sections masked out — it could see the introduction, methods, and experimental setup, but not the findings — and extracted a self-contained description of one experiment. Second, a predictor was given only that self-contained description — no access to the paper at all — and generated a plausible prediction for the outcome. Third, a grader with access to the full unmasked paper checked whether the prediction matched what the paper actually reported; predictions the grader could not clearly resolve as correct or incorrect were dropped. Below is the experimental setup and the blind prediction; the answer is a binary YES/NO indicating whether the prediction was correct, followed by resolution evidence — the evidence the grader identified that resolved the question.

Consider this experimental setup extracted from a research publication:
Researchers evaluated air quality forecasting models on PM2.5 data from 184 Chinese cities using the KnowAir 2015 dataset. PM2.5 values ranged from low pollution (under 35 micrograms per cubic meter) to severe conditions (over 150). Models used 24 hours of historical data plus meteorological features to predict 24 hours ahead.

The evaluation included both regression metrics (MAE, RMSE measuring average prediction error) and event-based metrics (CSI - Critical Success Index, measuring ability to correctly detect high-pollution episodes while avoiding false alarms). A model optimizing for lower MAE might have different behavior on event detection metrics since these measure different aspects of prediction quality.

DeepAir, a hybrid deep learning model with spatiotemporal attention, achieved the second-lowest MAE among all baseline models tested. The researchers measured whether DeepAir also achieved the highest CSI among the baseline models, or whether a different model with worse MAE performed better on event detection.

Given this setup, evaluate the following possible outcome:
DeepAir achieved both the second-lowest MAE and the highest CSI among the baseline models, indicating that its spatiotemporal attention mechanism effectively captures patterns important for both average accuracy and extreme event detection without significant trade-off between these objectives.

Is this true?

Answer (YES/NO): NO